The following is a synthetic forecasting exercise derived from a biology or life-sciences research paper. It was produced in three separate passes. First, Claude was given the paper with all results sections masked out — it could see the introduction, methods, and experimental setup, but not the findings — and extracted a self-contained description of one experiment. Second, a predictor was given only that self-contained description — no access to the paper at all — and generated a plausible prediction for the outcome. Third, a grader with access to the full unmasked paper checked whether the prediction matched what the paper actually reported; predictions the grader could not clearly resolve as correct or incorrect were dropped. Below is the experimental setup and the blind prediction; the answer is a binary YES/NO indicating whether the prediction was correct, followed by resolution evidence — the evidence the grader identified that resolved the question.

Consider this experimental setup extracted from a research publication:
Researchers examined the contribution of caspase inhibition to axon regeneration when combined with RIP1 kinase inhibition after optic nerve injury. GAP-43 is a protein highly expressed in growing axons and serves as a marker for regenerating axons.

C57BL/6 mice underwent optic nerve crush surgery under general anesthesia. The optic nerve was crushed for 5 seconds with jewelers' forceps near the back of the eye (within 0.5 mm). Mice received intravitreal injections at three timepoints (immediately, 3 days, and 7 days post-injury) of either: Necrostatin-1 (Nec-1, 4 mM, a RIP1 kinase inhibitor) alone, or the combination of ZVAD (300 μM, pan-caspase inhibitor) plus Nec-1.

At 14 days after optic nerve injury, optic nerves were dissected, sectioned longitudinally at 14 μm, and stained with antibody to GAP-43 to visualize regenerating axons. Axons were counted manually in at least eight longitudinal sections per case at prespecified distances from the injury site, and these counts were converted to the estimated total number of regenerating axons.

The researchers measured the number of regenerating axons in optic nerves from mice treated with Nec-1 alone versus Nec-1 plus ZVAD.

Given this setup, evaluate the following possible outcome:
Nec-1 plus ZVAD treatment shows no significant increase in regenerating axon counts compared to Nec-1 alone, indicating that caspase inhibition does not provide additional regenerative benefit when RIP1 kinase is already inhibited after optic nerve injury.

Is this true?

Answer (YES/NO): YES